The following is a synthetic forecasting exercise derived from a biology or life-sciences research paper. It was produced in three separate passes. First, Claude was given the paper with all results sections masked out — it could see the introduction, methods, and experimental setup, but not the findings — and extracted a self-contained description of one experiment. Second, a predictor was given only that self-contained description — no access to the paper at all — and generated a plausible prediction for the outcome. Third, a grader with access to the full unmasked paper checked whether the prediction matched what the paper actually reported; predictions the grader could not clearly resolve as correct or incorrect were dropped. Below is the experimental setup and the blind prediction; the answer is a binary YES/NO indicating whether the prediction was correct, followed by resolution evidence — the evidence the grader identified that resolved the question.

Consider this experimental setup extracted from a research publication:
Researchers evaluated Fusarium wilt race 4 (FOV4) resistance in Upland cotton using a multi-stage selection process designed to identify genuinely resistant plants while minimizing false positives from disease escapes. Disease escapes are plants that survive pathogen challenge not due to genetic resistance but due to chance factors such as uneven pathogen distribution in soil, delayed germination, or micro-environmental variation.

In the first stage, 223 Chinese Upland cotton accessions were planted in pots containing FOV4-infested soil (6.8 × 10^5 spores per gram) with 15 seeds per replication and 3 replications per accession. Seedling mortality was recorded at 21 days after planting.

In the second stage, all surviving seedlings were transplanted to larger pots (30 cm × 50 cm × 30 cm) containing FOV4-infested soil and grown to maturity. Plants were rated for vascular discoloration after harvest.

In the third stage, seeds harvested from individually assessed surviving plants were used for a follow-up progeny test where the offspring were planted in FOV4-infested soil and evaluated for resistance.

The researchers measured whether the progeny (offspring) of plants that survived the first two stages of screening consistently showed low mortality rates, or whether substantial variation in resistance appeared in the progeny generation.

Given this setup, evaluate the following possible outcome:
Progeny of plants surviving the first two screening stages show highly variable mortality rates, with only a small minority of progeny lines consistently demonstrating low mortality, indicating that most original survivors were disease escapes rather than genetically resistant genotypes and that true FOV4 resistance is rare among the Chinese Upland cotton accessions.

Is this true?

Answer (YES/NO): NO